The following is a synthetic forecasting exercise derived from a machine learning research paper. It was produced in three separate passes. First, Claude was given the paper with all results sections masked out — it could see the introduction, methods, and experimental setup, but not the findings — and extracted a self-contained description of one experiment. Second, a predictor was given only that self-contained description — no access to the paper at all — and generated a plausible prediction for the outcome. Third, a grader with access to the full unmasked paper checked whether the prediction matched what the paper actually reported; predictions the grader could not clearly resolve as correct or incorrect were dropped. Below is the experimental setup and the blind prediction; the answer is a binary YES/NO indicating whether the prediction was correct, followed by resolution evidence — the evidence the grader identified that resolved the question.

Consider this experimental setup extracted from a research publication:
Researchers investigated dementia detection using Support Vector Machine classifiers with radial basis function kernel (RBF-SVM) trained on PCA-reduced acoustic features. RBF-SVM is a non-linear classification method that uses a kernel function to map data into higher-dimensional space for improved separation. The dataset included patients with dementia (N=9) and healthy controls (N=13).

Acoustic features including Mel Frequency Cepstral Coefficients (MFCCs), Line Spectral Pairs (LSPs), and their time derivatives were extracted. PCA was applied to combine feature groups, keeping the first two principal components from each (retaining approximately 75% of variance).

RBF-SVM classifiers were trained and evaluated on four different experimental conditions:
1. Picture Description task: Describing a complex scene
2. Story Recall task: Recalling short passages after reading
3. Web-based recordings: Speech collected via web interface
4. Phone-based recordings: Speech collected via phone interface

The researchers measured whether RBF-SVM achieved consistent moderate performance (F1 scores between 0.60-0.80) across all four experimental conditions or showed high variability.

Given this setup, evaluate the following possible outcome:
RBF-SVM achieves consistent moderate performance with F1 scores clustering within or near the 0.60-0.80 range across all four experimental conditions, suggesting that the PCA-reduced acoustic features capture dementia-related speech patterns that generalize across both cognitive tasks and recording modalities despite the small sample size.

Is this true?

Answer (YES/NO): YES